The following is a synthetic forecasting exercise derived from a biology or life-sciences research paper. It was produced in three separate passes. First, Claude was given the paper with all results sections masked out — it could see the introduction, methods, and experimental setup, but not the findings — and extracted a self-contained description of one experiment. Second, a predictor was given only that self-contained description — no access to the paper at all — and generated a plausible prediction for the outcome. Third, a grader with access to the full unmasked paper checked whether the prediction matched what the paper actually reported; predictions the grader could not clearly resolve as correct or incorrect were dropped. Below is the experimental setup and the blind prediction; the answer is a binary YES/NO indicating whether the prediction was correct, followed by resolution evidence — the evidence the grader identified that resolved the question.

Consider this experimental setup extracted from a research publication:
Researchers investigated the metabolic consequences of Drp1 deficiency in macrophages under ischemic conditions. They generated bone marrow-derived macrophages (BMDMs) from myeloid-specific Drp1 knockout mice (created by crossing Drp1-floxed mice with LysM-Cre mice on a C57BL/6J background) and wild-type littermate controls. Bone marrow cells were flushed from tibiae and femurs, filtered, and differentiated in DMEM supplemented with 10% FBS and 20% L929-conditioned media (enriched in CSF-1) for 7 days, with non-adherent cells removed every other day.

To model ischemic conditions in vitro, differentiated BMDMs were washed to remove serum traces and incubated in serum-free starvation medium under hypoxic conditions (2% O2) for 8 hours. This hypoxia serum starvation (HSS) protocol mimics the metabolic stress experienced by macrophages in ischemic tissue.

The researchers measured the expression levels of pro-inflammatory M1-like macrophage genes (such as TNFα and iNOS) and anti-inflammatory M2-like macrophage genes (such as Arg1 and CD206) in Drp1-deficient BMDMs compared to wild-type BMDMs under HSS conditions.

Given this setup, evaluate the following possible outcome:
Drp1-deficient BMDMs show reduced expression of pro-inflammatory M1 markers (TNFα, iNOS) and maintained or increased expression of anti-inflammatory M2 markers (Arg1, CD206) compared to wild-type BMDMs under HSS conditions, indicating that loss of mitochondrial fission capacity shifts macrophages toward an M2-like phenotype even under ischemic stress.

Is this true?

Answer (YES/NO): NO